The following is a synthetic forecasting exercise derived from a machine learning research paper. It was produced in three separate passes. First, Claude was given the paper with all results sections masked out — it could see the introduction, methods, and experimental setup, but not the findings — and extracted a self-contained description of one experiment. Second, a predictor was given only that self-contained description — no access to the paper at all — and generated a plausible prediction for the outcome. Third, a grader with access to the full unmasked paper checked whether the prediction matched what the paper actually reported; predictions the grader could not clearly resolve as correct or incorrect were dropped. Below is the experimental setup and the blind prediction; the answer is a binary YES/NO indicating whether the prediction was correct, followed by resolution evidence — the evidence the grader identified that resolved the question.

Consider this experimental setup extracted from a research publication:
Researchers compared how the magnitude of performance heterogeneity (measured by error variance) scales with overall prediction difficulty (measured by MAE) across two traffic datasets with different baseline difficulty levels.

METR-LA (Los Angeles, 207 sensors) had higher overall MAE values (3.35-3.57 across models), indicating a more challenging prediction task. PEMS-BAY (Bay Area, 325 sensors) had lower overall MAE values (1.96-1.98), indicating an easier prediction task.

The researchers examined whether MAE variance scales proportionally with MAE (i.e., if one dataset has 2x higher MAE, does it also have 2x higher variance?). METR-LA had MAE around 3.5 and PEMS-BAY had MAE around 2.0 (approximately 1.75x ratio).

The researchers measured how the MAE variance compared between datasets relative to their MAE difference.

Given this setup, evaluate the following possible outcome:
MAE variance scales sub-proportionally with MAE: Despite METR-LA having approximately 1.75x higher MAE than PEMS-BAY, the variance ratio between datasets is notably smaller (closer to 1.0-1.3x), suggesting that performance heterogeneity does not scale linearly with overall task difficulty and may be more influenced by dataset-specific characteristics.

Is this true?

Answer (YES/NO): NO